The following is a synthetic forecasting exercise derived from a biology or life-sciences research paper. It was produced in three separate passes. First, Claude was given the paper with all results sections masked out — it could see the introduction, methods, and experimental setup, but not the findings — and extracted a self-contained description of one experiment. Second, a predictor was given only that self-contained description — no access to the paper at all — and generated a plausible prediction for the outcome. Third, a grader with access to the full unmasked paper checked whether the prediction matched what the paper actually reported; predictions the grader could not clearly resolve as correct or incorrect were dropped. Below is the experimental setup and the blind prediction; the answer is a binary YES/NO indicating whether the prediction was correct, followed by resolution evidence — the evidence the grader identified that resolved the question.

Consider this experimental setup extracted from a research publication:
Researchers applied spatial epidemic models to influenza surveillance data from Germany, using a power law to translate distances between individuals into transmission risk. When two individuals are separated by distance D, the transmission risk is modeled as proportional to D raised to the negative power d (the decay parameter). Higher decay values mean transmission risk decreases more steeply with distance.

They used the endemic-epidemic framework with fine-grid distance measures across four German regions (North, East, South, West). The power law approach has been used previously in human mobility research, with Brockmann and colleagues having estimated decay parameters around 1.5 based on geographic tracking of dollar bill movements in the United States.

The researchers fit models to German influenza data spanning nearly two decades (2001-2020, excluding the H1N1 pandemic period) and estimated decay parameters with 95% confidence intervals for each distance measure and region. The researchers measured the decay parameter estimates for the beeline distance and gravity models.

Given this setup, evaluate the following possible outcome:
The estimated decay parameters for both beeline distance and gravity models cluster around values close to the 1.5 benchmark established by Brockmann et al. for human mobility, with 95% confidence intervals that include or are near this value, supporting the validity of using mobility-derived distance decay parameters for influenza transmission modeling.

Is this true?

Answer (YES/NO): YES